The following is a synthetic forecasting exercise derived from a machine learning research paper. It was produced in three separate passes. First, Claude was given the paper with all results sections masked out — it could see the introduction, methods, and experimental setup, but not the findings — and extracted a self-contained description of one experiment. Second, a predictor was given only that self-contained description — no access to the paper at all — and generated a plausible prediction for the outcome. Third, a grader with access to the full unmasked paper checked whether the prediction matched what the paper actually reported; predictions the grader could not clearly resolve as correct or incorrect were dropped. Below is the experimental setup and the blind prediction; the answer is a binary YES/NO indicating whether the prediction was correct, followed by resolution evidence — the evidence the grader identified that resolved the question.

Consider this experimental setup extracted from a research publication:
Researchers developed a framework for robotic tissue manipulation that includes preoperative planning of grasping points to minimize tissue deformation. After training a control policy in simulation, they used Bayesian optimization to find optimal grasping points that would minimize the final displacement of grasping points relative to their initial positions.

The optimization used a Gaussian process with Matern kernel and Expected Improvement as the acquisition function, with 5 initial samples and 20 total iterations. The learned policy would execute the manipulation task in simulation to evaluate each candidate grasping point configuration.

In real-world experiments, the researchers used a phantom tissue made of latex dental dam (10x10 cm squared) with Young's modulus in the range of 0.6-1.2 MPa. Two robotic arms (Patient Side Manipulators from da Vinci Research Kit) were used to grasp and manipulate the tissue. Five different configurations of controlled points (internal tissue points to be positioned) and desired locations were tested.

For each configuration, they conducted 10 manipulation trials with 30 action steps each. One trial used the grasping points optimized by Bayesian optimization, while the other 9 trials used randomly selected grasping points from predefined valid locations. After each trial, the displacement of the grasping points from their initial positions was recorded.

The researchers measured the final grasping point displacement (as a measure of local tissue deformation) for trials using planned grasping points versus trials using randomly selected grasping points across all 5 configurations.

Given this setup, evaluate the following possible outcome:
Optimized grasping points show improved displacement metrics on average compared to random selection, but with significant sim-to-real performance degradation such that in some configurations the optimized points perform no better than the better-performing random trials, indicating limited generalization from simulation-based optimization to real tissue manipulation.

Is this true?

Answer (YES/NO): NO